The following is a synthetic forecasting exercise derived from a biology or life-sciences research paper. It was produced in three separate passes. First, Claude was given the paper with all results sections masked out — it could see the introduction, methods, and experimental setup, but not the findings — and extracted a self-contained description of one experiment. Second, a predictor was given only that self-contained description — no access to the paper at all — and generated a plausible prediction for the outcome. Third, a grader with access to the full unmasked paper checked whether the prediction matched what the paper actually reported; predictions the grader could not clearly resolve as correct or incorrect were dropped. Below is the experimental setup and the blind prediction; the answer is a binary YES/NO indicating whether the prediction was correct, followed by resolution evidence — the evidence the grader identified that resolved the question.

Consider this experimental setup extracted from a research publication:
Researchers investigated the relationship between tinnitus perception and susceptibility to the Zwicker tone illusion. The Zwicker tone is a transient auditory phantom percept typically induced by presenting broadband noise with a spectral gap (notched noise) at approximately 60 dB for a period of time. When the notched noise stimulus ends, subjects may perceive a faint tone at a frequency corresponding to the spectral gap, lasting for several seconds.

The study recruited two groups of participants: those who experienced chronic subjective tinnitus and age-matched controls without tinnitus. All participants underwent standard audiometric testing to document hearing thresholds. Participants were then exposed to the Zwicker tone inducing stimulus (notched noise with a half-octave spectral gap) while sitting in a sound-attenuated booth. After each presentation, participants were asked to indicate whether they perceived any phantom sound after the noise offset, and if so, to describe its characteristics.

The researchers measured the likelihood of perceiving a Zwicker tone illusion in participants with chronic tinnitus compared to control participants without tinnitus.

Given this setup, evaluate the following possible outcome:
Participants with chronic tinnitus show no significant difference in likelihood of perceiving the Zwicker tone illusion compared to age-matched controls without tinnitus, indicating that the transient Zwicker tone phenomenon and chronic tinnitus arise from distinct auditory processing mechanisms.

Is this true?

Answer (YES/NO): NO